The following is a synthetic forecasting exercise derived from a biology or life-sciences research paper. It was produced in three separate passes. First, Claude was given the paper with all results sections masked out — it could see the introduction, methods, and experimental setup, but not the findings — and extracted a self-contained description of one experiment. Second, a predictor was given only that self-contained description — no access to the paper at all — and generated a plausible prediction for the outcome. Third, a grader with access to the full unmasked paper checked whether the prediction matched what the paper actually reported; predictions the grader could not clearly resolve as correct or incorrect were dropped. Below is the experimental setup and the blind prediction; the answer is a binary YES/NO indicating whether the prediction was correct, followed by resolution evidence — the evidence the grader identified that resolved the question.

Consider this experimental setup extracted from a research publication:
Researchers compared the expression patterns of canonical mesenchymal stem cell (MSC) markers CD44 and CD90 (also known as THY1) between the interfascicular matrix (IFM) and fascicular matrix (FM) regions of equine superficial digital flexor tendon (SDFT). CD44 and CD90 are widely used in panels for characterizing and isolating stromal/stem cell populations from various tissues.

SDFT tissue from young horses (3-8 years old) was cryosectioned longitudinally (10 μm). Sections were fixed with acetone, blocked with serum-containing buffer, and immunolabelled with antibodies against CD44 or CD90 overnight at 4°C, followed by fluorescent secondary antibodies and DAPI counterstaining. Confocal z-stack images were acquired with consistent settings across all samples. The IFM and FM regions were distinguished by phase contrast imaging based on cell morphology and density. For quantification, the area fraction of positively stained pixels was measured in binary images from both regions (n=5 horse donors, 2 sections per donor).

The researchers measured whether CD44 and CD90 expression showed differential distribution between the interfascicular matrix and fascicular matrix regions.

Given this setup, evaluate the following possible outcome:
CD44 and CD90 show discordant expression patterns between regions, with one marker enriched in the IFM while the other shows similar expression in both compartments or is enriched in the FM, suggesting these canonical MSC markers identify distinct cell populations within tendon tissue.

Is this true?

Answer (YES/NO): NO